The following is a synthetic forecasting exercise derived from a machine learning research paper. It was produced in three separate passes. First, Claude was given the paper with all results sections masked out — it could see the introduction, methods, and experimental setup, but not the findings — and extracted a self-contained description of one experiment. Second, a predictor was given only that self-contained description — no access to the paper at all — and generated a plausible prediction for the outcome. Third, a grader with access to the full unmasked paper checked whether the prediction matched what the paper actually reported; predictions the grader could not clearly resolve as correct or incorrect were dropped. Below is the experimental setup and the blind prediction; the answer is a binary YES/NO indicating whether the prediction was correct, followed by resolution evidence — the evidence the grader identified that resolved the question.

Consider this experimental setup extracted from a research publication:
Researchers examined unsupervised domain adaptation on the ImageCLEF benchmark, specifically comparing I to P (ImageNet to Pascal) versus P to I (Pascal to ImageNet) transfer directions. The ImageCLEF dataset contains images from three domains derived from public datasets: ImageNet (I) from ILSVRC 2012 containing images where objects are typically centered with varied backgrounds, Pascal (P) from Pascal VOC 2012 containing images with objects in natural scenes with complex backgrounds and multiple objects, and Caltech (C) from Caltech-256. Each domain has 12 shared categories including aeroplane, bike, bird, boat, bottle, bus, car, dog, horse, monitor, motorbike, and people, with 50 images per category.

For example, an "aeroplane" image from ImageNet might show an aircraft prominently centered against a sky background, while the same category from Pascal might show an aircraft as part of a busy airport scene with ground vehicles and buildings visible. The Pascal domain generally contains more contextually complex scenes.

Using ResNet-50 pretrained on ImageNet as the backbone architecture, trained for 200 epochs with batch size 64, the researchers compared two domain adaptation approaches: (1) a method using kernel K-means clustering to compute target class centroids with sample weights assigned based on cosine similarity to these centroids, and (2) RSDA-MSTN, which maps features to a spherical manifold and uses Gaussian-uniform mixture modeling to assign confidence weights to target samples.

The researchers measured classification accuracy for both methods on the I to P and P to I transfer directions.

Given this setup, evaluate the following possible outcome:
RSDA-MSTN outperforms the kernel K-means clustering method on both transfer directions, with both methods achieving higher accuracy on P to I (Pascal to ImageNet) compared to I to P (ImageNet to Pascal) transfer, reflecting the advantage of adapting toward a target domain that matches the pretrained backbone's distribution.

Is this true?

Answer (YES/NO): NO